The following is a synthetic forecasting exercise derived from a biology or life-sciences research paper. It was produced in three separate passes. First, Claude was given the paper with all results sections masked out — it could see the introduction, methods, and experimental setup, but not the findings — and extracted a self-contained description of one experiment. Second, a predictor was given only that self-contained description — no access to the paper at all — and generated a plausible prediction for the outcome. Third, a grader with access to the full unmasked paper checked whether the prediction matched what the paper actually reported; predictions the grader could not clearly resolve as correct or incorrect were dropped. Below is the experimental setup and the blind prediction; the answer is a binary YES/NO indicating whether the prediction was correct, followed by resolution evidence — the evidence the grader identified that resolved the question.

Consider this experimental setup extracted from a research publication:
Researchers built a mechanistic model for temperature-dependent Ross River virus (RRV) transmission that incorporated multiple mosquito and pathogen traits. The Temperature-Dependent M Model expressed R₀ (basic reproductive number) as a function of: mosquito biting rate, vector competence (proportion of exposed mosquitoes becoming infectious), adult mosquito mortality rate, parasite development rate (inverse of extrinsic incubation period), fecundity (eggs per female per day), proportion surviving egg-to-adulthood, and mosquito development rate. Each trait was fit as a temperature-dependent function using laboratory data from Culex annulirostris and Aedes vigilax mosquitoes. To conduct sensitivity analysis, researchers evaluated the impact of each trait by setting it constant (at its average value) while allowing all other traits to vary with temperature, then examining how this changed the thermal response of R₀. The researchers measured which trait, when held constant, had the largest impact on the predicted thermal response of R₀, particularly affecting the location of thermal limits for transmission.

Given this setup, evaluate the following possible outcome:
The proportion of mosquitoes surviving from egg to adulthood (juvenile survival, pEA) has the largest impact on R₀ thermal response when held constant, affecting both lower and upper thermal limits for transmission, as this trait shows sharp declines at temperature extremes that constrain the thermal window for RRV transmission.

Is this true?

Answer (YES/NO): NO